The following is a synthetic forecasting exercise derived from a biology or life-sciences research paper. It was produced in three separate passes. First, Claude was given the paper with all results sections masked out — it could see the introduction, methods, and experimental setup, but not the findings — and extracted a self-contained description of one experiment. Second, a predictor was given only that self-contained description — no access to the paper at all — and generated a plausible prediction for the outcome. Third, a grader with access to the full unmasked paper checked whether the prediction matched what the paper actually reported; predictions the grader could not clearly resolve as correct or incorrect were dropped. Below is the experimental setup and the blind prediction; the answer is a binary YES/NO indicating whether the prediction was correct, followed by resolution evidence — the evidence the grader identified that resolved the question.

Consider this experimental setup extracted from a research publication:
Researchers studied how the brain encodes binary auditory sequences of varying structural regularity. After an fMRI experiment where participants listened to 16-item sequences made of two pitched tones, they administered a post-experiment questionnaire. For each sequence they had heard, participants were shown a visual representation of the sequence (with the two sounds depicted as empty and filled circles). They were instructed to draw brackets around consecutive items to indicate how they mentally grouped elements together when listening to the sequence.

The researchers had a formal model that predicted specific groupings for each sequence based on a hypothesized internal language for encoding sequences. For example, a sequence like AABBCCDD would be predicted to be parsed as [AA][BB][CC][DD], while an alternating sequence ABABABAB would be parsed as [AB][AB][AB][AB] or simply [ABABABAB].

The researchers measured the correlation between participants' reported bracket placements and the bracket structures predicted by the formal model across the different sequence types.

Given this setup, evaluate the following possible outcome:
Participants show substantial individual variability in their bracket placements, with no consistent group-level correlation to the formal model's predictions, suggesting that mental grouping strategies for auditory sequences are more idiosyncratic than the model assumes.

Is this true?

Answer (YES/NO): NO